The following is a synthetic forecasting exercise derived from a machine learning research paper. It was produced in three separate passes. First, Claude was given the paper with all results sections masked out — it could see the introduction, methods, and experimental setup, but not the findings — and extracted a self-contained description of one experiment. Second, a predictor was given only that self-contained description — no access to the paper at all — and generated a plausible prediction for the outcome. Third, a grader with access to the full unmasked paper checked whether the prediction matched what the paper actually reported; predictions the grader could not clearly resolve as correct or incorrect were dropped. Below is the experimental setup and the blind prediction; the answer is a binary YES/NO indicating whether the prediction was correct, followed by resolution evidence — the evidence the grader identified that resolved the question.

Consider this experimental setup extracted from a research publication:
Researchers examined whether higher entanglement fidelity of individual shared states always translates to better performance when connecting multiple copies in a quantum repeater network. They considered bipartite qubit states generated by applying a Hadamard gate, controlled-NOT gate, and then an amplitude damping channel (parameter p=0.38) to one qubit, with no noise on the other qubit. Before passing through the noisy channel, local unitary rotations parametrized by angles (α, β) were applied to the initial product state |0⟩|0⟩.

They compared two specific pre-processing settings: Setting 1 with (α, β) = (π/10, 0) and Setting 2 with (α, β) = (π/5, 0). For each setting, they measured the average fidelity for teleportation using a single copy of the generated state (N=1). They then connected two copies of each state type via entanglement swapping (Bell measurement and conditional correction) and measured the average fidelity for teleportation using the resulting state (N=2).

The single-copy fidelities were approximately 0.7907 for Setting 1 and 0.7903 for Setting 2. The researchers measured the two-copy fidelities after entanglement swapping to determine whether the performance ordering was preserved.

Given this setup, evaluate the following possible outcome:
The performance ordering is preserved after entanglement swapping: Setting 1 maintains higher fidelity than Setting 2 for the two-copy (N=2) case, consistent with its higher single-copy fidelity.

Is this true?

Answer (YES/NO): NO